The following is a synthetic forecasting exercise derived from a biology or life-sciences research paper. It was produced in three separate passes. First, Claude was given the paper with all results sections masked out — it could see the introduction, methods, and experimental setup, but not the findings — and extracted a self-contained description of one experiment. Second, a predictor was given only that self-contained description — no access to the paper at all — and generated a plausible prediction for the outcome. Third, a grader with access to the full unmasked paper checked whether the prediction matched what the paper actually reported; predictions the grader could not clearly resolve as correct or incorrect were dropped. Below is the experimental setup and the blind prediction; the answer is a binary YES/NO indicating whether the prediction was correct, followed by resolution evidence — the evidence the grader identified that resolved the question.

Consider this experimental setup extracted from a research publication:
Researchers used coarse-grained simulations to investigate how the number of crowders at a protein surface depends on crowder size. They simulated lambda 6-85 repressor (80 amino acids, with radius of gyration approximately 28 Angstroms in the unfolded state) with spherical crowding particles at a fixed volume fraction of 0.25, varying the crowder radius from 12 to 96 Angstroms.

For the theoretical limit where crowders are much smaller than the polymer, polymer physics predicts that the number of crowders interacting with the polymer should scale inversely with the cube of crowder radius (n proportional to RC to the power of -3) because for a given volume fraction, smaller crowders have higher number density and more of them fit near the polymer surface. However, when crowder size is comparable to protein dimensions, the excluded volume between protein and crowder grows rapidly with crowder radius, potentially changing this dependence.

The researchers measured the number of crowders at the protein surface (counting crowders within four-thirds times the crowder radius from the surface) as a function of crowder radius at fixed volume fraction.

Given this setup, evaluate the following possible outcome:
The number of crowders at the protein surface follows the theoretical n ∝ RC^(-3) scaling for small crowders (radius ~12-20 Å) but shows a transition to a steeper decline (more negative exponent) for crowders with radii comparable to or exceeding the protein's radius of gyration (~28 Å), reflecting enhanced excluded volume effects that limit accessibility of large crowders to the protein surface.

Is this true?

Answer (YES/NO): NO